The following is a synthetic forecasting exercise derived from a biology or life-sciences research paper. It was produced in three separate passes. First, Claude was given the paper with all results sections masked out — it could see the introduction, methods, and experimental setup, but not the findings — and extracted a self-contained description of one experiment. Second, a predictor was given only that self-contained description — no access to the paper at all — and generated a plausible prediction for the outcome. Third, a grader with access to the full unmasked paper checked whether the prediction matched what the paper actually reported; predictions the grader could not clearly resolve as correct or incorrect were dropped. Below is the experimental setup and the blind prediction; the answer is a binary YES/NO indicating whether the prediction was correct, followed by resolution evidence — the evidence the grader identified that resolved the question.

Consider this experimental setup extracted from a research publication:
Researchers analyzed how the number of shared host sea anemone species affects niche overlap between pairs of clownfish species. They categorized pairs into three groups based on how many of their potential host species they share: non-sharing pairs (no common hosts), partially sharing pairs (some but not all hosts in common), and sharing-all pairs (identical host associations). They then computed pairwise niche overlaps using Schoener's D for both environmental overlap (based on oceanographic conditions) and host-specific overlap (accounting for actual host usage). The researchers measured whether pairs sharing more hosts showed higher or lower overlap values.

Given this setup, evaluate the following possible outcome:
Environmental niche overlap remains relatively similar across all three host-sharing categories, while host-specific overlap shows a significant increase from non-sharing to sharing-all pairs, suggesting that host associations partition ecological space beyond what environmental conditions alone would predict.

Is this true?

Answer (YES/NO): YES